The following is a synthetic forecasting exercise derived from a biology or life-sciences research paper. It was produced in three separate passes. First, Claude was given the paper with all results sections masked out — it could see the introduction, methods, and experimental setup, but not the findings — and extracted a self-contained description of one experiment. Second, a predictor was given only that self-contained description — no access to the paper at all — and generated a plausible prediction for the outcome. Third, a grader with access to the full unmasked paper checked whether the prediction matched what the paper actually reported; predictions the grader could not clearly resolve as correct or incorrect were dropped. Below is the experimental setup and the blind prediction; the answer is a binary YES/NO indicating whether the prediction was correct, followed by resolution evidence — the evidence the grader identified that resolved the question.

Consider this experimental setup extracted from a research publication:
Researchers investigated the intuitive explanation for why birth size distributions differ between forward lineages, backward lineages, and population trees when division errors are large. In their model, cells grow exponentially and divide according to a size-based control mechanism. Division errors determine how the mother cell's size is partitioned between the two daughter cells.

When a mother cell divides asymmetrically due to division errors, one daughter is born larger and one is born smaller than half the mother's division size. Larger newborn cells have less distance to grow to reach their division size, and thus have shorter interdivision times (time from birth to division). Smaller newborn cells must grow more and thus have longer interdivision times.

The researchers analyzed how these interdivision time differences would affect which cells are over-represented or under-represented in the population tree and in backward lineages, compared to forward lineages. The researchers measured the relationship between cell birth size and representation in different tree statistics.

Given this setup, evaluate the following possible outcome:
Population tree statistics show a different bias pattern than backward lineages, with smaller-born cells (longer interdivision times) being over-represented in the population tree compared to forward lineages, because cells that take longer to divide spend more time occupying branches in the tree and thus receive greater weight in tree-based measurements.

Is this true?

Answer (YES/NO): NO